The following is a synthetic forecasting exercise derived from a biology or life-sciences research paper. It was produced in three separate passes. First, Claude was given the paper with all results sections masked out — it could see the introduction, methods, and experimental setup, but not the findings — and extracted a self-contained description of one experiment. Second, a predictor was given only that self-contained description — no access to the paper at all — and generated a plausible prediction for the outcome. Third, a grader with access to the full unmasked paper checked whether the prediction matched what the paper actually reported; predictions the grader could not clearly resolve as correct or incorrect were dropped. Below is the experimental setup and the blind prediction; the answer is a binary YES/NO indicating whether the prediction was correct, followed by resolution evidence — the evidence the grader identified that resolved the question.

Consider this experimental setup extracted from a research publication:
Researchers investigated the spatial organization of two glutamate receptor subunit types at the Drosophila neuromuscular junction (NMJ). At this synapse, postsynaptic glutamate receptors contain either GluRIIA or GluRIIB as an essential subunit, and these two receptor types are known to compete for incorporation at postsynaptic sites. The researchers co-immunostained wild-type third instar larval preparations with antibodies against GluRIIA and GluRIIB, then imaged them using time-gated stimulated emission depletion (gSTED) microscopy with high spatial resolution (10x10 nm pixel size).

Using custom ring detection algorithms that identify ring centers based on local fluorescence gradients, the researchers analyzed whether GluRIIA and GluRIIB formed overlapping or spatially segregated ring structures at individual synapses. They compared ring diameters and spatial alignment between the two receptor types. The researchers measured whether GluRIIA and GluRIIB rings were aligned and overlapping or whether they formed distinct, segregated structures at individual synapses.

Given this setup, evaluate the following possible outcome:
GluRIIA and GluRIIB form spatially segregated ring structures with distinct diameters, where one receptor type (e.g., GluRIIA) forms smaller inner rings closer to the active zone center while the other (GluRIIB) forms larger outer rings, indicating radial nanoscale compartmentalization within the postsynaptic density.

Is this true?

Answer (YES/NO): NO